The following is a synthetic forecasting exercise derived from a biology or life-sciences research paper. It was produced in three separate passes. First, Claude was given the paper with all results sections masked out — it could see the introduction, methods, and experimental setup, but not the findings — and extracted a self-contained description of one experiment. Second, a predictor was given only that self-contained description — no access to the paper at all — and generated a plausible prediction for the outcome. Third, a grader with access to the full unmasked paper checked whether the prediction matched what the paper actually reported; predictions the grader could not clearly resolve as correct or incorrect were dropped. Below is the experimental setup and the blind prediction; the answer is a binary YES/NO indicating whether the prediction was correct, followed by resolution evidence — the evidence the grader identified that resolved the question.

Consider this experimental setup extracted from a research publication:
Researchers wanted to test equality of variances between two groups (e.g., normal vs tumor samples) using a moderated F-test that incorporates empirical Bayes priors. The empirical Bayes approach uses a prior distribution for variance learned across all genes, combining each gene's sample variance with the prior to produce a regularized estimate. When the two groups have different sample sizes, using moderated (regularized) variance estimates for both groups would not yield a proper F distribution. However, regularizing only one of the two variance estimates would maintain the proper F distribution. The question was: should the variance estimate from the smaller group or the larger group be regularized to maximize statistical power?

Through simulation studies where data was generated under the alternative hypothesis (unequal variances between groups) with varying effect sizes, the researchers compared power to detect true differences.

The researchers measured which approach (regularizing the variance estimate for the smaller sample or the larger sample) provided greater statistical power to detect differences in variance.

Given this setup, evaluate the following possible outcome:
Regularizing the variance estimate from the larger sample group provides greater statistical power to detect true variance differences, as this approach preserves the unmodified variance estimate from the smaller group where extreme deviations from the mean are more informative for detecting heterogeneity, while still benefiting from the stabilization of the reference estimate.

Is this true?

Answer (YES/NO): NO